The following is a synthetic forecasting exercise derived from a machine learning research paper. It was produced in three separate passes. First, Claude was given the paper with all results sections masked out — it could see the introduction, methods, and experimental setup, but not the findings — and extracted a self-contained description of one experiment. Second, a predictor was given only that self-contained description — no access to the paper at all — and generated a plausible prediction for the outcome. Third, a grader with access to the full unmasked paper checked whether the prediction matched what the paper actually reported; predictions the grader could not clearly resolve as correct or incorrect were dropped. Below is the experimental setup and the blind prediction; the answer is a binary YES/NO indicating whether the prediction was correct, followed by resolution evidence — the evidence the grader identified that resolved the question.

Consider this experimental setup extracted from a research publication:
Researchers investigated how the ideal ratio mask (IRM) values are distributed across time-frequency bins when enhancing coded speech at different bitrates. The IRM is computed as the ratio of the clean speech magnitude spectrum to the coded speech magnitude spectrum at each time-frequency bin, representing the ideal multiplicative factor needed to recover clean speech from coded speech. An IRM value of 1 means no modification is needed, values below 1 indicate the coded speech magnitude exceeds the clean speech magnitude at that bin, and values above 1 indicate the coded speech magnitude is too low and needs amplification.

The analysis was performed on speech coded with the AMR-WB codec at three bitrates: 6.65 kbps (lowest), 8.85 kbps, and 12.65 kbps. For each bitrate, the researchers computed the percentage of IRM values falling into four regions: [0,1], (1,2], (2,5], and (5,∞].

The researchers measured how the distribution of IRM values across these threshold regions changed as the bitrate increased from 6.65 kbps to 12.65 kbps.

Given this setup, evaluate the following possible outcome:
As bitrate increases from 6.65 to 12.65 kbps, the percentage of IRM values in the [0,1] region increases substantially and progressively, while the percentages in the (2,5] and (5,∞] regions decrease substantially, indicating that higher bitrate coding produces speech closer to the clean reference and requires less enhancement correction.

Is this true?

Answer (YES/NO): YES